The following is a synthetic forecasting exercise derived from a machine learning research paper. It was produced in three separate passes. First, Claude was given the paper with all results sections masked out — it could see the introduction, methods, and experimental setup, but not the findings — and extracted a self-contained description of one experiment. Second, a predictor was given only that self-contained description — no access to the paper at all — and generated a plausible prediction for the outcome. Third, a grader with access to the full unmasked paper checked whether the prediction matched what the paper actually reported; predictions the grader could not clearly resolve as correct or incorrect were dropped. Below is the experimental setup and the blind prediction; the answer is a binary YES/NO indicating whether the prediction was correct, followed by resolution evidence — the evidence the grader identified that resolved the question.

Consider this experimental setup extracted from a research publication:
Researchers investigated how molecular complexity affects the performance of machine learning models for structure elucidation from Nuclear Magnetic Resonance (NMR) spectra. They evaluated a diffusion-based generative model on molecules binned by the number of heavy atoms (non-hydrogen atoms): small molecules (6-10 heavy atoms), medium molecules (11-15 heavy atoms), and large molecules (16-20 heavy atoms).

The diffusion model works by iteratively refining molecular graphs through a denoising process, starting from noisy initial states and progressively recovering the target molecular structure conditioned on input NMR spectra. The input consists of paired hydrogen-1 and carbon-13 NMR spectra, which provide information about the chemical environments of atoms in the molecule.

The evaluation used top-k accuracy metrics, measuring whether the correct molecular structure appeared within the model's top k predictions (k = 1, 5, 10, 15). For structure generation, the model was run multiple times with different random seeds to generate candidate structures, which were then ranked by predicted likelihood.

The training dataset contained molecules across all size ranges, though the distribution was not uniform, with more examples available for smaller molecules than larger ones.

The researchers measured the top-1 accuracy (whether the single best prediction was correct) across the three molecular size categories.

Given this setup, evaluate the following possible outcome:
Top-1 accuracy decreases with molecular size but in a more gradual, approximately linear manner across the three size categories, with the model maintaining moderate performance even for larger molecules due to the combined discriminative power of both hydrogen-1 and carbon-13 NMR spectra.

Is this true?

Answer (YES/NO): NO